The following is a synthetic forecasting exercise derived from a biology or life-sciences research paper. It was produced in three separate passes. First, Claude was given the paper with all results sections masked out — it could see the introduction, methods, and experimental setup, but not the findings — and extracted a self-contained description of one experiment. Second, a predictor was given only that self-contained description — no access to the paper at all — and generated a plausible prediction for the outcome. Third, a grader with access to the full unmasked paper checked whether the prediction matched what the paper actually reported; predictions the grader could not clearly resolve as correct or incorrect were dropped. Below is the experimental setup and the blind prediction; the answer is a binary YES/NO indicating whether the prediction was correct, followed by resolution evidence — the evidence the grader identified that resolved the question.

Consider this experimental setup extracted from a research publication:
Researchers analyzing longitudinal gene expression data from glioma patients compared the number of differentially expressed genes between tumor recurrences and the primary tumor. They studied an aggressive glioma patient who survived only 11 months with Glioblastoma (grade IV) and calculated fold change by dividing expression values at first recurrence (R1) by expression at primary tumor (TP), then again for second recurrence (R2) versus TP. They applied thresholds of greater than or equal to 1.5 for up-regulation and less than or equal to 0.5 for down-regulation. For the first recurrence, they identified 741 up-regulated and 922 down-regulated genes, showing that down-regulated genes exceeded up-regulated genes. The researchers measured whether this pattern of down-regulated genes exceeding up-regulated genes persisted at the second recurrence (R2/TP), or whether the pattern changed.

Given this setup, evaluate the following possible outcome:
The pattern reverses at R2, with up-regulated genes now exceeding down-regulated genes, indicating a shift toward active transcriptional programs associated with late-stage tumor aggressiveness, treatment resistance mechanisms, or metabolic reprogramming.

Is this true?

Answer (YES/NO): NO